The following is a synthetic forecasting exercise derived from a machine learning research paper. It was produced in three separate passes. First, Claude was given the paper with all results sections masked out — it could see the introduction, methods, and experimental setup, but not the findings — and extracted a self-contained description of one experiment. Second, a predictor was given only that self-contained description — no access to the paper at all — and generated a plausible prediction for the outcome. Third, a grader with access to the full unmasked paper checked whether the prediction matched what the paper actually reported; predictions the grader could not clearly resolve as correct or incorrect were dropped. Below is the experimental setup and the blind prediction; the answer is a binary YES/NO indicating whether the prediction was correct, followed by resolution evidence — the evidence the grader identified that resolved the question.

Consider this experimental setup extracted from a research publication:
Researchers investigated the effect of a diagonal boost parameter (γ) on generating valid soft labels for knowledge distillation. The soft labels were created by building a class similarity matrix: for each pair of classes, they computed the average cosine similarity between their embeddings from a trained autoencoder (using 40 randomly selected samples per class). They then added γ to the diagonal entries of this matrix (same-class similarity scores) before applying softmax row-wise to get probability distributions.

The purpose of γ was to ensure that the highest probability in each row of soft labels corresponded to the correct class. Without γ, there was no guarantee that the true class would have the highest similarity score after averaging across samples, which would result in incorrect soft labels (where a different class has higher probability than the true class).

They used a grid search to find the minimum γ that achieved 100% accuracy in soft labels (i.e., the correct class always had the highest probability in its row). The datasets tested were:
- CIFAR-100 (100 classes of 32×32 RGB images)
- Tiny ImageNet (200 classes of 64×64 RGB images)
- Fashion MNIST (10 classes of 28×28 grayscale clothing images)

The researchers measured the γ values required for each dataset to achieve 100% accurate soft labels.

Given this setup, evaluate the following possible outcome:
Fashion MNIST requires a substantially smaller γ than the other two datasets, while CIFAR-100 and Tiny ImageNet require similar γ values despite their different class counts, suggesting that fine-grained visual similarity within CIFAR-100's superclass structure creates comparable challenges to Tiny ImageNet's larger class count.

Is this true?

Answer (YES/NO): YES